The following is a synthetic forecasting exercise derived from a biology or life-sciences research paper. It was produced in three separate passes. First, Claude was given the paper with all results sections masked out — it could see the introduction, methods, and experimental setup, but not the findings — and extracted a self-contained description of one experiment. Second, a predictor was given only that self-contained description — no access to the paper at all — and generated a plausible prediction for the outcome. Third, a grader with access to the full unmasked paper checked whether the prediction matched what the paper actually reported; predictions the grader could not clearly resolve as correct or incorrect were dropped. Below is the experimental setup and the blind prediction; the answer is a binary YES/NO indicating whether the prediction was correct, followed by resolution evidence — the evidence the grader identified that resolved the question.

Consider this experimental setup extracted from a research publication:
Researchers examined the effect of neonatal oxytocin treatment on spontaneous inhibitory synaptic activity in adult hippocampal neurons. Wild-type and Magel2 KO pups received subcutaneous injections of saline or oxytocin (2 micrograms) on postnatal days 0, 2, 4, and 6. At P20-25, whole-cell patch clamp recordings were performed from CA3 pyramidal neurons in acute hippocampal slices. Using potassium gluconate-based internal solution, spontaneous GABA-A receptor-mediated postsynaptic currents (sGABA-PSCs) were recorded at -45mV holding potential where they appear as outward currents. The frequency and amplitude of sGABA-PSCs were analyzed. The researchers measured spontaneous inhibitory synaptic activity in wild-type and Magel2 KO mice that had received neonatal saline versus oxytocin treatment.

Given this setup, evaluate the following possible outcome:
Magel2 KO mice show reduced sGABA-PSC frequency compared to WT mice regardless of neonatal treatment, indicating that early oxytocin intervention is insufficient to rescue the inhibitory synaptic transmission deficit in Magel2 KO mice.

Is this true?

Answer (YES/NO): NO